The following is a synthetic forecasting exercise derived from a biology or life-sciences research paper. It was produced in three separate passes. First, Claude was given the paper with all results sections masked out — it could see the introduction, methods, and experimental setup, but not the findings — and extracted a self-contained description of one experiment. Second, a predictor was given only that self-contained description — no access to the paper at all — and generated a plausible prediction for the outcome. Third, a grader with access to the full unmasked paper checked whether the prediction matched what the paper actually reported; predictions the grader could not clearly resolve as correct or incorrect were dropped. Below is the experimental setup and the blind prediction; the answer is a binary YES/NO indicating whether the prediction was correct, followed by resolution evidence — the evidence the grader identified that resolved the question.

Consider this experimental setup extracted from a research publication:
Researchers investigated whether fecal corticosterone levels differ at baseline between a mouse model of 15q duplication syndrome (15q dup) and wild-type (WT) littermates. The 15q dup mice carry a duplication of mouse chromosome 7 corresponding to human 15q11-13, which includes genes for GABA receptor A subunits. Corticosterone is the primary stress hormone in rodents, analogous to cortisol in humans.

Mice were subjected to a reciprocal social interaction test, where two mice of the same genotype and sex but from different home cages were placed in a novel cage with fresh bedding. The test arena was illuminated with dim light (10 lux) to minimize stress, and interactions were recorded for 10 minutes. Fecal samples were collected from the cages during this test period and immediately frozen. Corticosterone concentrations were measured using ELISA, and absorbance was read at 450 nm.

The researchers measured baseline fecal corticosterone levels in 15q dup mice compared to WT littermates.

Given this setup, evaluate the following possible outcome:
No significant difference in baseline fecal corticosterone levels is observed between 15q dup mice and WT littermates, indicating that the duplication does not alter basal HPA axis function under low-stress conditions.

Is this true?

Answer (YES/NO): NO